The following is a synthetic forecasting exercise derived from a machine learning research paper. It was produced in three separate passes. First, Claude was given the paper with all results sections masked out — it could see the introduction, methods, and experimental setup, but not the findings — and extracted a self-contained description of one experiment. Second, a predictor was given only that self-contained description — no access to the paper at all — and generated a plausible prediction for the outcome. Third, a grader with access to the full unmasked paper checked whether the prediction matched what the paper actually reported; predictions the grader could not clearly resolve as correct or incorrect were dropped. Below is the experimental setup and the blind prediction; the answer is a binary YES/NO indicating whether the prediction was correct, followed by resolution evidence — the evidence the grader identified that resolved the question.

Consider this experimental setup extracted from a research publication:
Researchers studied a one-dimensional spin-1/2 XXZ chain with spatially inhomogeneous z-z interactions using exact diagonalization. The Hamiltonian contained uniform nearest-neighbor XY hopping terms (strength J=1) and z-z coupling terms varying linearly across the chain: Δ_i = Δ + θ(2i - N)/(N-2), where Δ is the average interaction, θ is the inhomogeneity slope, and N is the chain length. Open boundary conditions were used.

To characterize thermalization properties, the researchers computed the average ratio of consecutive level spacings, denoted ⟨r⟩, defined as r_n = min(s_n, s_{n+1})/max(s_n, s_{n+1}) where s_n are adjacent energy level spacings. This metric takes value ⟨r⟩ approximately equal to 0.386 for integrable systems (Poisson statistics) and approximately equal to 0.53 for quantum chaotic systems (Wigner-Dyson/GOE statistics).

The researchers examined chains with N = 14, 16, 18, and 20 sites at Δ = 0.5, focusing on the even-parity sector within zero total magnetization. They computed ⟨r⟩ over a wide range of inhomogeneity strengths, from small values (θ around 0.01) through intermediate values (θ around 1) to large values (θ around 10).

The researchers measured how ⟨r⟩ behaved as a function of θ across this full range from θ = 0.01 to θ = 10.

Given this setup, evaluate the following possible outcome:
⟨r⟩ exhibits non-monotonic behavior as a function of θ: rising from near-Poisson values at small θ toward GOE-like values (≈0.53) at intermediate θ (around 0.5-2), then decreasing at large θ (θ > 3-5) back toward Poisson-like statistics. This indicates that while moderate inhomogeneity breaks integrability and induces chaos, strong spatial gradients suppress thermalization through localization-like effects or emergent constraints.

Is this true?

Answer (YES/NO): YES